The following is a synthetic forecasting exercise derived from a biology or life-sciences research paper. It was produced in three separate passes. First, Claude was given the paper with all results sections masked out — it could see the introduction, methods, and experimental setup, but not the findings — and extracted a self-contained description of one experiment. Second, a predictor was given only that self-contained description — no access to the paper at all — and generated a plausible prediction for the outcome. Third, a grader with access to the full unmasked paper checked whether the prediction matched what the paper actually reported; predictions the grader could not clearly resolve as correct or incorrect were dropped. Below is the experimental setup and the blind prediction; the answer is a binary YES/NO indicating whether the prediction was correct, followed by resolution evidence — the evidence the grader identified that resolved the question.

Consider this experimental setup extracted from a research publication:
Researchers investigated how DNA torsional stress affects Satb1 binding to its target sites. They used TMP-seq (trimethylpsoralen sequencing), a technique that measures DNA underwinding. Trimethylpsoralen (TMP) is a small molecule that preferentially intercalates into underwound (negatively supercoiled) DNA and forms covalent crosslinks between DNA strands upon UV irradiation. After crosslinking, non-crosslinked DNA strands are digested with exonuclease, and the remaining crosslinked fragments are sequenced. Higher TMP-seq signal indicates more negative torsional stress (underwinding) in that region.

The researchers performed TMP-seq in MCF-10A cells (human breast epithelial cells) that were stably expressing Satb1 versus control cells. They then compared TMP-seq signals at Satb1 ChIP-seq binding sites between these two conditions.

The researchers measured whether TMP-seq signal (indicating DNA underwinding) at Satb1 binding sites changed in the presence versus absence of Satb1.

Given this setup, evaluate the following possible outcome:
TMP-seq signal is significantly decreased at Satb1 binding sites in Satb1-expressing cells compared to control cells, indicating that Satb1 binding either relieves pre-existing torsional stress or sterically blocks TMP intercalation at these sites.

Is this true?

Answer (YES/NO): NO